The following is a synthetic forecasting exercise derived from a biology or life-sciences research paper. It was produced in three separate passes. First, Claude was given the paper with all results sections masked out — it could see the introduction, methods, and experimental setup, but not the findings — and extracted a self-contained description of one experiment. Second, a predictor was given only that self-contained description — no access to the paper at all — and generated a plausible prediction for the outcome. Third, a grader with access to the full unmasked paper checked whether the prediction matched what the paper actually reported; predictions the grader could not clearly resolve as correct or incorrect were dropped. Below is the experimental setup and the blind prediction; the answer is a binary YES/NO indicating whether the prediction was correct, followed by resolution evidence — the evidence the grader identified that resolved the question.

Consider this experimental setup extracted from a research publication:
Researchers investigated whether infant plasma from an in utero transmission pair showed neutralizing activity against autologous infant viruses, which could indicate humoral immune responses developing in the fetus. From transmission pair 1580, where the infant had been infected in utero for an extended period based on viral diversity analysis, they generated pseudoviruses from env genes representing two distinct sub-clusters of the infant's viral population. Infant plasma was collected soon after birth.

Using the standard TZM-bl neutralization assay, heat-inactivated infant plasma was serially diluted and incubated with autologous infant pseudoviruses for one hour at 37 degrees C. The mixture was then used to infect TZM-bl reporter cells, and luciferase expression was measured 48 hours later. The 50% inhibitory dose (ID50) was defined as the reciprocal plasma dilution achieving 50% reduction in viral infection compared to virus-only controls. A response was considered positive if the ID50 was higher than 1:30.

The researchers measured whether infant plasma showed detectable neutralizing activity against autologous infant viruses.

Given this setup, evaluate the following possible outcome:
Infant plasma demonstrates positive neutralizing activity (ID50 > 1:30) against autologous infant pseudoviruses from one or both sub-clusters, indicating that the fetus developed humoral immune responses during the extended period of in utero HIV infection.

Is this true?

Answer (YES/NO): NO